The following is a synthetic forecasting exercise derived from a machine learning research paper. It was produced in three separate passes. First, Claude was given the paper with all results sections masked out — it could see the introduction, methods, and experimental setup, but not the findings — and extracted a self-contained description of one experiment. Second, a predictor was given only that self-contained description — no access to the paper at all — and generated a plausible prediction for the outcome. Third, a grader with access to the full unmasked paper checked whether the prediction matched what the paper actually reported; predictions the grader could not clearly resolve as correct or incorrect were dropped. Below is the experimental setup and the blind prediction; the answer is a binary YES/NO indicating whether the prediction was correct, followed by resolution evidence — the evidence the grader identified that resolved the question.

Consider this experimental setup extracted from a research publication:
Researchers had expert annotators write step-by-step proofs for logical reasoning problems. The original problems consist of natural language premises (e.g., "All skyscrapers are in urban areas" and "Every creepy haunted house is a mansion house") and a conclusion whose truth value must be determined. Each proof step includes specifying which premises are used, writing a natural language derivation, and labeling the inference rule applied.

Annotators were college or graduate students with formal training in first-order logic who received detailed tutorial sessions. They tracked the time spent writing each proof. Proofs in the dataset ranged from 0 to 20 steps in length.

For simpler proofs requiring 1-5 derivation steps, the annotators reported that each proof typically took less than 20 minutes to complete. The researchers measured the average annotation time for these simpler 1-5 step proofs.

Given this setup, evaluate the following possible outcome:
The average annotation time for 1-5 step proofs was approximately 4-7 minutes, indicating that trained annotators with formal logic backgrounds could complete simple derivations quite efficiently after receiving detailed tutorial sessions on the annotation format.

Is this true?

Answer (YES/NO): YES